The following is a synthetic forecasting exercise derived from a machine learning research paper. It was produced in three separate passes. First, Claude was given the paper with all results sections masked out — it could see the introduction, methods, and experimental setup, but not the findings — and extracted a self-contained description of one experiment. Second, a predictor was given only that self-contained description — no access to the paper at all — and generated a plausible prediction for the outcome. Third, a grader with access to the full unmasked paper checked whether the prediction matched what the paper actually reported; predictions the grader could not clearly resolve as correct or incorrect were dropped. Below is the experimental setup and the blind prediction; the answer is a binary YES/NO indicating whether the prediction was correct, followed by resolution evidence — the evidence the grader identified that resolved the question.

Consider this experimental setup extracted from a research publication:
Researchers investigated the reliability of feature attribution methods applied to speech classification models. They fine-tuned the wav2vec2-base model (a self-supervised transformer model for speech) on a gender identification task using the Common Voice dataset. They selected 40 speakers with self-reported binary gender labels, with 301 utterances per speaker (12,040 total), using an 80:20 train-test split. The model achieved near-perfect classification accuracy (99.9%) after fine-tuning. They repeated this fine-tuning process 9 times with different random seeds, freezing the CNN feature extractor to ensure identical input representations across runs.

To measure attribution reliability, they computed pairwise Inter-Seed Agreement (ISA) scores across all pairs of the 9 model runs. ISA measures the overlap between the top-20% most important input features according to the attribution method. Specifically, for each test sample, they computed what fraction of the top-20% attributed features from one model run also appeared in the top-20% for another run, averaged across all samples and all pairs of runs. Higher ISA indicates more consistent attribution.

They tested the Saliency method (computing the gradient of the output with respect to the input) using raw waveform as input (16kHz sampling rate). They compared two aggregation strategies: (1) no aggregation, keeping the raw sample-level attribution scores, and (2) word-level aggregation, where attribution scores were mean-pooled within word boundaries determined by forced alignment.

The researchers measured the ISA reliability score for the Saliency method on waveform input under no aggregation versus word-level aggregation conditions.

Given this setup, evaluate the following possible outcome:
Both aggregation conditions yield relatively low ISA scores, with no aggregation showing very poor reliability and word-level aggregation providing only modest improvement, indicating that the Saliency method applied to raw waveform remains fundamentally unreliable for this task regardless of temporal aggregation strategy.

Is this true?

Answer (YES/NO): NO